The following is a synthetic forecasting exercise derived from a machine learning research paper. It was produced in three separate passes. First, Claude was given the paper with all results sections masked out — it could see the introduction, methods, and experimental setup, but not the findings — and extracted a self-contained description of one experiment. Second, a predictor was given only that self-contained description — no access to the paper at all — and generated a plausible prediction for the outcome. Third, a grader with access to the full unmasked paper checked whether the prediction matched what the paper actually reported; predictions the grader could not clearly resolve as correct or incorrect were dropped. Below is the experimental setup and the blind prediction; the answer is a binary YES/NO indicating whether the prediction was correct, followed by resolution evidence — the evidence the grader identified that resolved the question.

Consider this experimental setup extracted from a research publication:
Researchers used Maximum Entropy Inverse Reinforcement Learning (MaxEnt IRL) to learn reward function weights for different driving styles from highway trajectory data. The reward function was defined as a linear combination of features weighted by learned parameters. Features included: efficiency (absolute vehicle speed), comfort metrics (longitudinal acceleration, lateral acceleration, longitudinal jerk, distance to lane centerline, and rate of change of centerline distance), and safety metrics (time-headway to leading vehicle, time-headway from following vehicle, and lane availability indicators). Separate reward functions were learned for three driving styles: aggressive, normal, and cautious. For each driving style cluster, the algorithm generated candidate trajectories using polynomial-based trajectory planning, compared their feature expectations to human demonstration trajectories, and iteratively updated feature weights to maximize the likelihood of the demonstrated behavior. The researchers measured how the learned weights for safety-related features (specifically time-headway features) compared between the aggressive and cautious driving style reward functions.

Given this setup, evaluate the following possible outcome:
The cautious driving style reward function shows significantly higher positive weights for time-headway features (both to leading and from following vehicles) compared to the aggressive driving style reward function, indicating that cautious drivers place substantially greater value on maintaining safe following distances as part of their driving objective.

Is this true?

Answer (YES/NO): NO